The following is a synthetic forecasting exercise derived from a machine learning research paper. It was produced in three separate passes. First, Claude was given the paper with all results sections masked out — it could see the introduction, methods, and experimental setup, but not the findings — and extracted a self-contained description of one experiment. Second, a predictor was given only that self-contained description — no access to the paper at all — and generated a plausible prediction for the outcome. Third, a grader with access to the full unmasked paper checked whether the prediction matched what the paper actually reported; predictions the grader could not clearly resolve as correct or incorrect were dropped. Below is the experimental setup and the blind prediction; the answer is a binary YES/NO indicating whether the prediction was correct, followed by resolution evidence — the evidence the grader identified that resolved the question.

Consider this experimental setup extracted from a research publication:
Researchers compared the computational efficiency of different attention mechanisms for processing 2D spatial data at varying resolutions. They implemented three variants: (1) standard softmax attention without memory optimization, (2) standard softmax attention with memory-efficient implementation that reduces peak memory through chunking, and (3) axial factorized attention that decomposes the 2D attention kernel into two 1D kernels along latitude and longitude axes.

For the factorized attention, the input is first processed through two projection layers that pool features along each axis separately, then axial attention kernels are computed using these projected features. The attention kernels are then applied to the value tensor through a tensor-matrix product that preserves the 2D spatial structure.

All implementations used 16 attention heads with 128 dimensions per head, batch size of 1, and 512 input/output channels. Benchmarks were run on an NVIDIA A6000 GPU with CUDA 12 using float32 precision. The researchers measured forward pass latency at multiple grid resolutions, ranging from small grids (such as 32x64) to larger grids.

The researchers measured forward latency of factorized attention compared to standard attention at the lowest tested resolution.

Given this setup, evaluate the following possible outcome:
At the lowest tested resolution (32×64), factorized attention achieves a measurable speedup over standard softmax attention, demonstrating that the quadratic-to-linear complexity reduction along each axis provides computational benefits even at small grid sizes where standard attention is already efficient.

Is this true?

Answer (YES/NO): NO